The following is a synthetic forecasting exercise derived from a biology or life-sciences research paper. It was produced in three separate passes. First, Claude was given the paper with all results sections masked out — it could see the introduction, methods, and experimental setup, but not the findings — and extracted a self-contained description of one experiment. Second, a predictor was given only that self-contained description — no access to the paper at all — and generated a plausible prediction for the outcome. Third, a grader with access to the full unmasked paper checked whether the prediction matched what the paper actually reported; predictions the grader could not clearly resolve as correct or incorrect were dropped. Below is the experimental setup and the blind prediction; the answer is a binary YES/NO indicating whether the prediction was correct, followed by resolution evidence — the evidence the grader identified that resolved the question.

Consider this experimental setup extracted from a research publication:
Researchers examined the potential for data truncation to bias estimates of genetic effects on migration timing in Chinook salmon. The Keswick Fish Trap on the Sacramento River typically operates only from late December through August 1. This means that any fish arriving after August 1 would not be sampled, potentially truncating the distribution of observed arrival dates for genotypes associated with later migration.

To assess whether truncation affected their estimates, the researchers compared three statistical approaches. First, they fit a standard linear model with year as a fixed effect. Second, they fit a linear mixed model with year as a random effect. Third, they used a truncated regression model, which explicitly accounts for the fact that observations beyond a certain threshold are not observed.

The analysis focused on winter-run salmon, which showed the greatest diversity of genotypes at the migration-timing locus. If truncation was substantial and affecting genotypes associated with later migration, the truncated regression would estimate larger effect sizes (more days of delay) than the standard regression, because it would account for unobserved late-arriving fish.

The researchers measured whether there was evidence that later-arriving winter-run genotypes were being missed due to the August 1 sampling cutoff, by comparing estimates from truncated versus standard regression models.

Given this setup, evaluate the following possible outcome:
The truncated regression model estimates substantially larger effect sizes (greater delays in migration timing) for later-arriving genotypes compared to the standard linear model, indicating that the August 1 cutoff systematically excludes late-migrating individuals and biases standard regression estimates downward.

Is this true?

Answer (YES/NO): NO